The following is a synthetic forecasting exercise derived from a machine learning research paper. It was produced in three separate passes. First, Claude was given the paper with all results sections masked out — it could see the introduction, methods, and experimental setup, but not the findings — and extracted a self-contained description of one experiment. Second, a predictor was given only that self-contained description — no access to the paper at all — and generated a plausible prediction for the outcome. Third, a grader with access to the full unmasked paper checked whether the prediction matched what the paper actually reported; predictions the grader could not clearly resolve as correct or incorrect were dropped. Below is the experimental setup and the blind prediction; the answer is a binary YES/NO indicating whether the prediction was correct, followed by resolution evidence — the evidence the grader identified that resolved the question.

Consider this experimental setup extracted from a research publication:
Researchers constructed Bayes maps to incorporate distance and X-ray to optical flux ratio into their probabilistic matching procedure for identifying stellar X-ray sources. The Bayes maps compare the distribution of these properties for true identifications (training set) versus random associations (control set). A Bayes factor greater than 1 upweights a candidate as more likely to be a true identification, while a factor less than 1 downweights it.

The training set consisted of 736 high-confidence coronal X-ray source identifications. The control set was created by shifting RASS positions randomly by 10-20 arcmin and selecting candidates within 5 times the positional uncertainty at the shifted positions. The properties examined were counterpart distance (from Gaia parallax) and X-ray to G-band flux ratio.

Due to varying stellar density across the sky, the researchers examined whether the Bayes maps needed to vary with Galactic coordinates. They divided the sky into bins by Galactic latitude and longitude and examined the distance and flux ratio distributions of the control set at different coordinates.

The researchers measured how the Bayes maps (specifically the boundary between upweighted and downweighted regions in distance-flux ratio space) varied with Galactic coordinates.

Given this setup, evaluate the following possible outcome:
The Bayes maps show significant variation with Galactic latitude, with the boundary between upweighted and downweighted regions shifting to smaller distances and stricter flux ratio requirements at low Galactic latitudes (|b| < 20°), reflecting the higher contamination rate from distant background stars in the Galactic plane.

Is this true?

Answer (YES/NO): NO